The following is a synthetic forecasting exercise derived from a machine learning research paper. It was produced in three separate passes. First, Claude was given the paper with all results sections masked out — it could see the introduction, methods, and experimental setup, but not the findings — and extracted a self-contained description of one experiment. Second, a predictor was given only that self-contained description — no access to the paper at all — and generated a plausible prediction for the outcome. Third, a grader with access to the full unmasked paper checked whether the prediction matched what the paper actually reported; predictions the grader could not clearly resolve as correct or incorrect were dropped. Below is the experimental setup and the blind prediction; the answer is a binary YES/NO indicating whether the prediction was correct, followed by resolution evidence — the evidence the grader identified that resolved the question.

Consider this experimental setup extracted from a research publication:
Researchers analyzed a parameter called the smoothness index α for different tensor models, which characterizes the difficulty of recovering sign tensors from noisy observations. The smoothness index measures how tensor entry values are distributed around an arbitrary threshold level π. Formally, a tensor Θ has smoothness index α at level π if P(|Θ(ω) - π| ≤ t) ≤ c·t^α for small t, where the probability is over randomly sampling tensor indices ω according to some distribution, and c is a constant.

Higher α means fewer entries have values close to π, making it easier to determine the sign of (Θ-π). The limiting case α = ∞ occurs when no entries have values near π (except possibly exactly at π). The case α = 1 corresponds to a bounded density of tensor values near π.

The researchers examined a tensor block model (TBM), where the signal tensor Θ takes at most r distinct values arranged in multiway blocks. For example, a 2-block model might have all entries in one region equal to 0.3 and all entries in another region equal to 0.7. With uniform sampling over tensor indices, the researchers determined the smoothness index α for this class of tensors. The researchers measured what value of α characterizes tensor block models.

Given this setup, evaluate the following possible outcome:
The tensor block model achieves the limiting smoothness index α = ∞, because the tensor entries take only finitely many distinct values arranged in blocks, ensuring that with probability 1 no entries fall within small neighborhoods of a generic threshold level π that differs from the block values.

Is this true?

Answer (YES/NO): YES